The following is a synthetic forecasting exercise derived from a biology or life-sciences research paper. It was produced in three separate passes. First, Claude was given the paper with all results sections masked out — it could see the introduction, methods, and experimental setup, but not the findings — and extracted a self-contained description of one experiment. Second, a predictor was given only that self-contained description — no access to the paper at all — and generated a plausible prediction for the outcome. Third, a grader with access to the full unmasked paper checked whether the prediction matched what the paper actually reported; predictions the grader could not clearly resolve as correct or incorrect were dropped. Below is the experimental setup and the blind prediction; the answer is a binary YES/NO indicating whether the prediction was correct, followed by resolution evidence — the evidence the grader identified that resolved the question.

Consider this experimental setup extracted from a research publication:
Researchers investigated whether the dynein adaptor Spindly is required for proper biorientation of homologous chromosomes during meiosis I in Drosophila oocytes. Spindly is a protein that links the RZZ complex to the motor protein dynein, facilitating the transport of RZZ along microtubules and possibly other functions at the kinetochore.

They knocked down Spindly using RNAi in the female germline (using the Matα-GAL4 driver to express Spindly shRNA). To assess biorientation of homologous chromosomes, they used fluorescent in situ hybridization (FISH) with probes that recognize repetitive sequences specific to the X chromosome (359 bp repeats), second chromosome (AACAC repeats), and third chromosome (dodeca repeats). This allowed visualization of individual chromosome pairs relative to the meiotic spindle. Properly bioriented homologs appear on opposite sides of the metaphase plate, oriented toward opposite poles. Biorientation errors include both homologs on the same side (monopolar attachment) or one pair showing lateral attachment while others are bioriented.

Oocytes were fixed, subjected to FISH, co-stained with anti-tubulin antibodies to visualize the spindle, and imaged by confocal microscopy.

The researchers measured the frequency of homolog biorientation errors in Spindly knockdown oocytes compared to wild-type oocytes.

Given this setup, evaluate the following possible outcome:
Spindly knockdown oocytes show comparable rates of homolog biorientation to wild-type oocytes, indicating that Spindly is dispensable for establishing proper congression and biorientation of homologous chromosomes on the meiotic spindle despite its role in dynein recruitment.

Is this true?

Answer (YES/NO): NO